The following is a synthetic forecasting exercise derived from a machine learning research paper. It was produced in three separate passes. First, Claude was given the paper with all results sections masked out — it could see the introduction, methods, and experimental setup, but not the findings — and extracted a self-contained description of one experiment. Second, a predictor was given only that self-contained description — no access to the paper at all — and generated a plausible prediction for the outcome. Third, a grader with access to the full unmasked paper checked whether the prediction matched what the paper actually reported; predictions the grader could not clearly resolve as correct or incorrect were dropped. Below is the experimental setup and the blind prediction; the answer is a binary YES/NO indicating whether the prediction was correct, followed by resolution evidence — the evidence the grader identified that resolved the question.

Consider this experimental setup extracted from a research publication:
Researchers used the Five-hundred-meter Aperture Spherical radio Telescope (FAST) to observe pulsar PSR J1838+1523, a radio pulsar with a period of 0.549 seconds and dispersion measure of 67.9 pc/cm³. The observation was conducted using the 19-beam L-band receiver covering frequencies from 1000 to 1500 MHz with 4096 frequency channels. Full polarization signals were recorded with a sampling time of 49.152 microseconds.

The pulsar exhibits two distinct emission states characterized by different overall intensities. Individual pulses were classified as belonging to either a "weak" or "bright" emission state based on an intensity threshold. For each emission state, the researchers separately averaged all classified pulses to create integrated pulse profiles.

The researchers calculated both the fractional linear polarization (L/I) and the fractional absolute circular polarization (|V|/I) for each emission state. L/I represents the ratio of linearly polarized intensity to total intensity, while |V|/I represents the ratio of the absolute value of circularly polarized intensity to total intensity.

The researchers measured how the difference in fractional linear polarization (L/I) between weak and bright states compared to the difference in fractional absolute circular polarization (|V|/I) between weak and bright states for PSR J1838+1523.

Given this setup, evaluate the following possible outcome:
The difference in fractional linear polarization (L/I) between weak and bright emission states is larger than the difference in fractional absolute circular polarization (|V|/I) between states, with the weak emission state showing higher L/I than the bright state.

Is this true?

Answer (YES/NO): YES